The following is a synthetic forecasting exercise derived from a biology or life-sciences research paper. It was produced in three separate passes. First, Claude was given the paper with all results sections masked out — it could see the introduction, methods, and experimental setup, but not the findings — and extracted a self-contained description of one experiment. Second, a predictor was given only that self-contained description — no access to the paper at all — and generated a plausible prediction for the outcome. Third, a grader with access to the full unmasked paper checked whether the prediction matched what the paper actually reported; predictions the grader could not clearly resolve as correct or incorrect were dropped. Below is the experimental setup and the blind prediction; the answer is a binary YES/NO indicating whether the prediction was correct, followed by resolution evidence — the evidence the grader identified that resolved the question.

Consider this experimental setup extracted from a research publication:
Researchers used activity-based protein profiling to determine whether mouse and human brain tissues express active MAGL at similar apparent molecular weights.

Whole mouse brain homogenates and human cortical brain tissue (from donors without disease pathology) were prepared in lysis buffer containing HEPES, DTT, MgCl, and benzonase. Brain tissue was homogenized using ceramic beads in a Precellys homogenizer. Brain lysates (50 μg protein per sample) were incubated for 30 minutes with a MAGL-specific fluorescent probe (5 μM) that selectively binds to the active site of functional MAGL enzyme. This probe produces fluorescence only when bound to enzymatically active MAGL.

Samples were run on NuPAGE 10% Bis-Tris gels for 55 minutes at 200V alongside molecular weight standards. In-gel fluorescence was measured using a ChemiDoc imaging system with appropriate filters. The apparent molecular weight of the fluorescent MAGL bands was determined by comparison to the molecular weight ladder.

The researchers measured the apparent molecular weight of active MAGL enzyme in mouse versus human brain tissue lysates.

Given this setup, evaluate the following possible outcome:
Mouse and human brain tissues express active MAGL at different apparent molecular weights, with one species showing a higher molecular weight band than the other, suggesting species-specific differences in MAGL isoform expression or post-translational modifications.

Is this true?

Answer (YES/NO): NO